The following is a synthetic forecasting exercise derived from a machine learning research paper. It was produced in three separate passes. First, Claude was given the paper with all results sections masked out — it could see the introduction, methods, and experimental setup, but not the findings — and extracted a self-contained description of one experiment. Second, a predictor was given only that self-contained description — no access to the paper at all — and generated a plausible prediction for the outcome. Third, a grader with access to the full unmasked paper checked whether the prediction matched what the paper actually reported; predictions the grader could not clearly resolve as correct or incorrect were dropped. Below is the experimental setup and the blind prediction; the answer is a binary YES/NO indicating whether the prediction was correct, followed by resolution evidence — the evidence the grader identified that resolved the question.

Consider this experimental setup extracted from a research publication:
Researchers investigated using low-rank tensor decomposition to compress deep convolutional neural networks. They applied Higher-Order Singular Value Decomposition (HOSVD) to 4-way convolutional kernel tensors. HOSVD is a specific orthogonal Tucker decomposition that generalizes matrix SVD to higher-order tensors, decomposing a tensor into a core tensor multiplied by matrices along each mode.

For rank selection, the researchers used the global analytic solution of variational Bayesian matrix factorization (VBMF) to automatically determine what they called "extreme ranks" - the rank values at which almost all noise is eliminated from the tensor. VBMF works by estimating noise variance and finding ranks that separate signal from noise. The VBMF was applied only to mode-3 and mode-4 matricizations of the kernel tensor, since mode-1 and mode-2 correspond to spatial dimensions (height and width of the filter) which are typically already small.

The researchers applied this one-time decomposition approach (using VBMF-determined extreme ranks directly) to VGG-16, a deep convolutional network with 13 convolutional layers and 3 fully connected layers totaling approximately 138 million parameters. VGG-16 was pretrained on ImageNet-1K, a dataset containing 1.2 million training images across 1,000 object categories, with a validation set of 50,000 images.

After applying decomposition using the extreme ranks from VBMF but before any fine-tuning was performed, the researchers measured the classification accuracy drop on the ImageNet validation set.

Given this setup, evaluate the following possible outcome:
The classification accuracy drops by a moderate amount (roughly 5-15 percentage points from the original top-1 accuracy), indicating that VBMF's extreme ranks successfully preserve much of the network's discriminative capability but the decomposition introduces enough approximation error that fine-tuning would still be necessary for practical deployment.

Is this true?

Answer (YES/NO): NO